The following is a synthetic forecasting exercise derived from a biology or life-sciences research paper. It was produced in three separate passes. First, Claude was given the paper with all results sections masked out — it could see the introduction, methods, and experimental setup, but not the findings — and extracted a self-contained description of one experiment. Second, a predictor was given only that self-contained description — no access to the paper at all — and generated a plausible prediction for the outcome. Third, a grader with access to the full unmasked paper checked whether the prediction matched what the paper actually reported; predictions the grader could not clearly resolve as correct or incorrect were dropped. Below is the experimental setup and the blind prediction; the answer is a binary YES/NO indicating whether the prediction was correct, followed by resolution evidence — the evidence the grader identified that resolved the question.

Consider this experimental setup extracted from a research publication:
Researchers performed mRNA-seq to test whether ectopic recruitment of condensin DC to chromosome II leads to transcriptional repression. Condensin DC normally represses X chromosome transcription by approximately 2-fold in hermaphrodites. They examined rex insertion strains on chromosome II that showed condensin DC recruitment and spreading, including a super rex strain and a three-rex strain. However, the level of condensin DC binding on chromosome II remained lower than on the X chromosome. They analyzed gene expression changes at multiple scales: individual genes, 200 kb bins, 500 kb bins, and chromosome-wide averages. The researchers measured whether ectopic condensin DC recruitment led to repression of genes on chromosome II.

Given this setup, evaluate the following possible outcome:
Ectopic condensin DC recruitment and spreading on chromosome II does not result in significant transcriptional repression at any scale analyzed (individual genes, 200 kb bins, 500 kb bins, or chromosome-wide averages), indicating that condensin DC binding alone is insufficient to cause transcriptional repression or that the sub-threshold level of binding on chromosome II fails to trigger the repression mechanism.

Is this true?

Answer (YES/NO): NO